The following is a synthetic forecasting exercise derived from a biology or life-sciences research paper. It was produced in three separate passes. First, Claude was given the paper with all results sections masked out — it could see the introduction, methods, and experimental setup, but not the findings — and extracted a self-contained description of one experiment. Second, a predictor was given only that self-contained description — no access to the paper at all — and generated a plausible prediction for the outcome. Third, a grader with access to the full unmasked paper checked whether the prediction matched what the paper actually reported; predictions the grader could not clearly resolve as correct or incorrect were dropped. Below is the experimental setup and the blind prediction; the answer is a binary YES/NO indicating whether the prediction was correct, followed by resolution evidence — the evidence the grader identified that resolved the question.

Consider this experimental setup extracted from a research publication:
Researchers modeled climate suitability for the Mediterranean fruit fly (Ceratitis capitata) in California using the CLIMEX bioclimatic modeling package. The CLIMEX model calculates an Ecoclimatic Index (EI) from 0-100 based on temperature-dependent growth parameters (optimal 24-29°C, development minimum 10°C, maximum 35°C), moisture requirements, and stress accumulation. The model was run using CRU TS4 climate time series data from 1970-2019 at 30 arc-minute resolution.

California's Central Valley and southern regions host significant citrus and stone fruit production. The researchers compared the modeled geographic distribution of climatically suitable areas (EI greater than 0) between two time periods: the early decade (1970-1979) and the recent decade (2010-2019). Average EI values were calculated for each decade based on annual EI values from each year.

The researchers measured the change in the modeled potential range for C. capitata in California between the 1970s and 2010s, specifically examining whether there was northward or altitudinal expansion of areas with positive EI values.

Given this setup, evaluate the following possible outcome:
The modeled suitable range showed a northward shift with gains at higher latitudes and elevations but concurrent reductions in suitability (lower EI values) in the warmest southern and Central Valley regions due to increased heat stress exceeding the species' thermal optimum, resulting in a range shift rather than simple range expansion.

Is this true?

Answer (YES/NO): NO